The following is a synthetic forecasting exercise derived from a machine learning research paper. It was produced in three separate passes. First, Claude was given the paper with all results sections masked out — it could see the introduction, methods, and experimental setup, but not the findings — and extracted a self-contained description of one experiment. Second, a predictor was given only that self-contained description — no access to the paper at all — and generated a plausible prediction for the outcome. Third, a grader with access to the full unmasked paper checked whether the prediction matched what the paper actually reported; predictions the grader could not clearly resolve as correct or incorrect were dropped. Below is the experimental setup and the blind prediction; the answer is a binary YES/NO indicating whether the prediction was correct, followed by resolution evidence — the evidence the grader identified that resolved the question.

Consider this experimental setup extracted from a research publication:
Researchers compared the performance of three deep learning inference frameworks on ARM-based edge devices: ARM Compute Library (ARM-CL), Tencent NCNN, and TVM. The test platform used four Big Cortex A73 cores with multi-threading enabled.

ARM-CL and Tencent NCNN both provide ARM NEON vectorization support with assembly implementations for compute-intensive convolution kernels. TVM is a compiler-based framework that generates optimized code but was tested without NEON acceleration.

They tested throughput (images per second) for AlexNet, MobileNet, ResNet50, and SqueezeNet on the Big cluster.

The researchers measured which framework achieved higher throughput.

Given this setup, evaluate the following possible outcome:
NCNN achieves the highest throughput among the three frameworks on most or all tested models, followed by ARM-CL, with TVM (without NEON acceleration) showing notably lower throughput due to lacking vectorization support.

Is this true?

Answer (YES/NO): NO